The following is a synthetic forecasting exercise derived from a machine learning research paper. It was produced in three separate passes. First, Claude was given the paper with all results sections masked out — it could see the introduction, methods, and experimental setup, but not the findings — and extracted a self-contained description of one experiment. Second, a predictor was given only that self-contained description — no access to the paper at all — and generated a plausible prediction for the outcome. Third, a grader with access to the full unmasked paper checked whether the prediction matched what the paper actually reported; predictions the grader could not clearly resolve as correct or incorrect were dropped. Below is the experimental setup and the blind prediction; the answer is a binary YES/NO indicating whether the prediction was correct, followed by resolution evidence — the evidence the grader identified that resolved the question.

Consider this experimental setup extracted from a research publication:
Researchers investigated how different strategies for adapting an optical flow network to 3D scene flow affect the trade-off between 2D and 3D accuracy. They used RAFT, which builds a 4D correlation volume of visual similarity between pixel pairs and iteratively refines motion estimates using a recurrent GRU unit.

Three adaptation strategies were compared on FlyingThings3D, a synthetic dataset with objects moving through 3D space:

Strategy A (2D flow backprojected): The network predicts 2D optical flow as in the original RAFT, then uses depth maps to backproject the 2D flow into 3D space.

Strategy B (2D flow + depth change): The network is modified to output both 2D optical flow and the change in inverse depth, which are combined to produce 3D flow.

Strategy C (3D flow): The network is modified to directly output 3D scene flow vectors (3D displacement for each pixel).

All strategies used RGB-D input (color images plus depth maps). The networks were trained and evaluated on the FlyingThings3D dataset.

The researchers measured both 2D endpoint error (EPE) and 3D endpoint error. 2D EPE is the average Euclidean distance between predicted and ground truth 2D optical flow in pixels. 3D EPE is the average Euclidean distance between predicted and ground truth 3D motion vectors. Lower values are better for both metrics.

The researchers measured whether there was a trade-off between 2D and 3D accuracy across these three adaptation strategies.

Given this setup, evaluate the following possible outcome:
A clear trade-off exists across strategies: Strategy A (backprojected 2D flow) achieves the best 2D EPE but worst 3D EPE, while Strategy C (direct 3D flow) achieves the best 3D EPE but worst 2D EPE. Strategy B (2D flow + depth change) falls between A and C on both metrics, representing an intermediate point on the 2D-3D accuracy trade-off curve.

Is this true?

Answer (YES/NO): YES